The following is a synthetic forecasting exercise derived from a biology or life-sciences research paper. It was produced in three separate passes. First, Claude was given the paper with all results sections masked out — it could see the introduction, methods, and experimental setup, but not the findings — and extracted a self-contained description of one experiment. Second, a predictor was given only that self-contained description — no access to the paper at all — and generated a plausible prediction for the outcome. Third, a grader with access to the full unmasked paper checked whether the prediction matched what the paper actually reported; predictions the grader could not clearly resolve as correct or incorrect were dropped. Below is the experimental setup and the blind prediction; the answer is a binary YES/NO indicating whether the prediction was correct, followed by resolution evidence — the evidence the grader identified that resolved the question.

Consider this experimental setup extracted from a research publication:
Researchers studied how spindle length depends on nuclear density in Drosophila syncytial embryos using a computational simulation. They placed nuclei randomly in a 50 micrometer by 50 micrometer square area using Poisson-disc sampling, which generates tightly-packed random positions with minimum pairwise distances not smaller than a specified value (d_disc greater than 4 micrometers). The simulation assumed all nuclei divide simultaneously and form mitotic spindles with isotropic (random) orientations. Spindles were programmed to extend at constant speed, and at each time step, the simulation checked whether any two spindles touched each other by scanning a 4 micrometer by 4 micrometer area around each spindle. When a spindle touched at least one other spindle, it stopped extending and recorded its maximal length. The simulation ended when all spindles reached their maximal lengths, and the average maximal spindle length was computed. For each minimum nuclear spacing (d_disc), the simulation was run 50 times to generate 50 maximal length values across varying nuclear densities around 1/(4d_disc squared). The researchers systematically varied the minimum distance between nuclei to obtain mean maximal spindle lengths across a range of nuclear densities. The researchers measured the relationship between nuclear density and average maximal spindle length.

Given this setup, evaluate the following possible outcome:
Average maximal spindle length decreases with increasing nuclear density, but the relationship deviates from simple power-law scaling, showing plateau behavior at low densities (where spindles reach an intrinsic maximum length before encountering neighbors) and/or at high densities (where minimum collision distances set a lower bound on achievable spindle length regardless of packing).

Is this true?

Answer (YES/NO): NO